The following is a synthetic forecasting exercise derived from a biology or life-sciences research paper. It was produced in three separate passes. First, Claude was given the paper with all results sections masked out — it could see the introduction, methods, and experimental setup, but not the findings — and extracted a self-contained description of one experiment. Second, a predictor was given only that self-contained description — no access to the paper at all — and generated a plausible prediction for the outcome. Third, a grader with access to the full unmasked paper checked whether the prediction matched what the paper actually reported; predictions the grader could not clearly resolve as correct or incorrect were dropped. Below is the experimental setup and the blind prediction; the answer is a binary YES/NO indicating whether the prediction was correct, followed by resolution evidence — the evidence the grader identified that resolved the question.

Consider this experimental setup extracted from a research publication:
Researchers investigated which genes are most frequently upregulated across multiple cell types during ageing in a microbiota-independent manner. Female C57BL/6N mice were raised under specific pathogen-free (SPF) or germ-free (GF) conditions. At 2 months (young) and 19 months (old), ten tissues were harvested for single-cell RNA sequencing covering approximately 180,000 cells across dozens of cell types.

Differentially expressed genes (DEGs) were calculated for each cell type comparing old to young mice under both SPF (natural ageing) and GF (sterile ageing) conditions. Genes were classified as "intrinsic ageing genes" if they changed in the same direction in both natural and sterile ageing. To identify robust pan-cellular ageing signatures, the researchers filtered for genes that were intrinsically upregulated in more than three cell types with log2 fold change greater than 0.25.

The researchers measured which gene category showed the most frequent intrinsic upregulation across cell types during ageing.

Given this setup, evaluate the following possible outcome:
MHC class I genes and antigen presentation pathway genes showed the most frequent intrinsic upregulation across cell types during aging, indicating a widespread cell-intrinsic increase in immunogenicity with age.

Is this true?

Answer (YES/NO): YES